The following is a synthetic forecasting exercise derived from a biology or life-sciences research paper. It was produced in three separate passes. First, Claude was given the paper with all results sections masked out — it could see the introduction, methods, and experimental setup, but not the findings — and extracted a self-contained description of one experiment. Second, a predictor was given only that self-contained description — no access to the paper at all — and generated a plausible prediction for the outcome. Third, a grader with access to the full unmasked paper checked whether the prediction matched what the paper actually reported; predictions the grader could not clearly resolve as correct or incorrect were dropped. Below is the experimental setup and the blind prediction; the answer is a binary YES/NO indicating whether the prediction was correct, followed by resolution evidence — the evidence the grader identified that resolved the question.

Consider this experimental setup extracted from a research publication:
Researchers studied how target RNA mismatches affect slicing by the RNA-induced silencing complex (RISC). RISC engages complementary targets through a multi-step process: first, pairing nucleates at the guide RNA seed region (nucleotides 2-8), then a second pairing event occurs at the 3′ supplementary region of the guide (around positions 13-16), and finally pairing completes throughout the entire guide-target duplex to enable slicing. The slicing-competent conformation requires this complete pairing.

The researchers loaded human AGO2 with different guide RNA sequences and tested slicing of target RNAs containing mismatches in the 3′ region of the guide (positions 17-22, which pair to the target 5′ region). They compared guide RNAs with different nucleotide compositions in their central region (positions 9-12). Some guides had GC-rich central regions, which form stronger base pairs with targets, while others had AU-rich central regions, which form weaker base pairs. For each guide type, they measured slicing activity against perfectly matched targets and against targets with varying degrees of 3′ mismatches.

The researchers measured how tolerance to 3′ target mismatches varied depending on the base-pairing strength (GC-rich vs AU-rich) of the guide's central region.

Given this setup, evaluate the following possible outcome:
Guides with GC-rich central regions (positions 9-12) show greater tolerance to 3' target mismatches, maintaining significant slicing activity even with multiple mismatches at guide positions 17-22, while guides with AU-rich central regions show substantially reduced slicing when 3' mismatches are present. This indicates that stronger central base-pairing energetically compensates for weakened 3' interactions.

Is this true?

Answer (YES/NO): YES